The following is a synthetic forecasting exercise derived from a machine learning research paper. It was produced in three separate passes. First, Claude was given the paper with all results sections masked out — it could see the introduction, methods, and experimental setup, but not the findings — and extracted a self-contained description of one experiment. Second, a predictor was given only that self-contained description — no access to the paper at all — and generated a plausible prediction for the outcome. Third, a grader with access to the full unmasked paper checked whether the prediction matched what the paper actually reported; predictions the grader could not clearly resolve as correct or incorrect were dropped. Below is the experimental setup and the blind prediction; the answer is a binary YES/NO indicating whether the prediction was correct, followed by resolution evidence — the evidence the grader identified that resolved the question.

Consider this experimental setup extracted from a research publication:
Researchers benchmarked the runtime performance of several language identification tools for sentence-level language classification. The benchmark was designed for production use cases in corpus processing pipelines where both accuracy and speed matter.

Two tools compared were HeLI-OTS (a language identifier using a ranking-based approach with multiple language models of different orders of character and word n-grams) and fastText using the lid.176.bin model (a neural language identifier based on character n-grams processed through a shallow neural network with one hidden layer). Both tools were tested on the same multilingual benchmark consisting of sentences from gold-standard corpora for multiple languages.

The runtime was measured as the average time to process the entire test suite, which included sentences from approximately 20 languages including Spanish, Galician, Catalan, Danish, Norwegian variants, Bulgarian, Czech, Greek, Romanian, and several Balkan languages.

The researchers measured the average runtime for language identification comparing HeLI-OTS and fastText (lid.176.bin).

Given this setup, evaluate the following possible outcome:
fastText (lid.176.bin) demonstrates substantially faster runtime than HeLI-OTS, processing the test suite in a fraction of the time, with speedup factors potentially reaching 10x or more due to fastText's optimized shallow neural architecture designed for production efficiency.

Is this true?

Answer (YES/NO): YES